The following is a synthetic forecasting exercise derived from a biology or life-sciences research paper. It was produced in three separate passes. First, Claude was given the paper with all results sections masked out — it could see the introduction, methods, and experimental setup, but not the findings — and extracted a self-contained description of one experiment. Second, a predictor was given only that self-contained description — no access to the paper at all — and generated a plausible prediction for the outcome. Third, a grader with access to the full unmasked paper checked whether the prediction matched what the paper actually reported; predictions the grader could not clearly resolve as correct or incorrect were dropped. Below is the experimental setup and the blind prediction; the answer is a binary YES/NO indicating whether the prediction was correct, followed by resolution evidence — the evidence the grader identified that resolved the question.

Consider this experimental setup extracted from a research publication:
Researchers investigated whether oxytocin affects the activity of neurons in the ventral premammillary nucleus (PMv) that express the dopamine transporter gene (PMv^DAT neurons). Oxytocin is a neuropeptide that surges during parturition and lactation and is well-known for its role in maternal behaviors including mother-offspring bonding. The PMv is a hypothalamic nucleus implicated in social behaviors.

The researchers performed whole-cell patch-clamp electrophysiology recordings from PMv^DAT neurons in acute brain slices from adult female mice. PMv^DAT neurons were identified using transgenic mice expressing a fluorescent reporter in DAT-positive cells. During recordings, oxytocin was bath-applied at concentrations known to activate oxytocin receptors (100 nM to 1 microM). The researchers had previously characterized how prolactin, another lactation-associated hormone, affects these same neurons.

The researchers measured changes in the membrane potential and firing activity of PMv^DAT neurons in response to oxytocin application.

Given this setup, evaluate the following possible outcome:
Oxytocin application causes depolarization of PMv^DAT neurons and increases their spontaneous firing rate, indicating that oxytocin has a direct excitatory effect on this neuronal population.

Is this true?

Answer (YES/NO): NO